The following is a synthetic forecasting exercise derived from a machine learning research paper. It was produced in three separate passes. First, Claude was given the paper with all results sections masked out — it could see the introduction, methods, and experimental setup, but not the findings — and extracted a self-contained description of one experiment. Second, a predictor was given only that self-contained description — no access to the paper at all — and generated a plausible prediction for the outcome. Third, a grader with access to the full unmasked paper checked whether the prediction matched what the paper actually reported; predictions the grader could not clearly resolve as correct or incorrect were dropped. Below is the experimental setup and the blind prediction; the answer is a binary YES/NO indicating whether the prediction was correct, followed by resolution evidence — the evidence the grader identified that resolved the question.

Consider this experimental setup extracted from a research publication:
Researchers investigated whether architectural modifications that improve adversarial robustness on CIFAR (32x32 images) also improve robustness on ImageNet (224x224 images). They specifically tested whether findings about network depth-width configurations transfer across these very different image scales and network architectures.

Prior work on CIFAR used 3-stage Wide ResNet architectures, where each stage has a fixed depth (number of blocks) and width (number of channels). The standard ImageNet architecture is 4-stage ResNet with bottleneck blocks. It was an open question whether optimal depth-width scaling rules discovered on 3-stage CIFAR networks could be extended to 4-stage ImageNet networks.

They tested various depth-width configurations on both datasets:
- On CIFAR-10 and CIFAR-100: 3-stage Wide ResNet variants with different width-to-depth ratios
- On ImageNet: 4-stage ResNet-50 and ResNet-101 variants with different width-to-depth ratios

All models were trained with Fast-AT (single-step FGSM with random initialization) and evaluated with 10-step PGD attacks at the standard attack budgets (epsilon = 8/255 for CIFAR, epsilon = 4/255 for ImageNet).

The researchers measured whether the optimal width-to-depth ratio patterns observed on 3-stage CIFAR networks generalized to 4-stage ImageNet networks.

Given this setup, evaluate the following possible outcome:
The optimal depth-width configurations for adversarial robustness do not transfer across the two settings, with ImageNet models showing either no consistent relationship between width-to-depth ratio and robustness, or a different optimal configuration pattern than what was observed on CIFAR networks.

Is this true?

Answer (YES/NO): NO